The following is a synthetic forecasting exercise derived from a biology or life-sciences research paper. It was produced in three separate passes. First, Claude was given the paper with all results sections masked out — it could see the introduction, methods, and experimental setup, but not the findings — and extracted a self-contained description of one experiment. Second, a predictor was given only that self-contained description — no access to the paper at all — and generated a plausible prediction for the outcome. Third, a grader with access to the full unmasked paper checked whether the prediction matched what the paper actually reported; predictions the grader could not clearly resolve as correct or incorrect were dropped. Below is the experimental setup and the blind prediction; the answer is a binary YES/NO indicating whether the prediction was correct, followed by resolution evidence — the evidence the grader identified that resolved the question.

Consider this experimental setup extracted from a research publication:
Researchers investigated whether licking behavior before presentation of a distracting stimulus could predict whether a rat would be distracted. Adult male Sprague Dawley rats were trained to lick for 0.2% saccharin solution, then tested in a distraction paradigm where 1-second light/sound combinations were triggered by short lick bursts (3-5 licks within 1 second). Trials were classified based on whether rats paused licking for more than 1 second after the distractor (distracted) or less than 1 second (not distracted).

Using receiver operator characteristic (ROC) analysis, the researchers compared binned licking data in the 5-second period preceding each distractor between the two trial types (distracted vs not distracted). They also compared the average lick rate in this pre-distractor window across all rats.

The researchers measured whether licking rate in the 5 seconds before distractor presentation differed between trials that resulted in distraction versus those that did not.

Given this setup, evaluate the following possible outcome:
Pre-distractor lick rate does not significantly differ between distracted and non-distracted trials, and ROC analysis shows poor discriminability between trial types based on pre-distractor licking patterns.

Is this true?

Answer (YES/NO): NO